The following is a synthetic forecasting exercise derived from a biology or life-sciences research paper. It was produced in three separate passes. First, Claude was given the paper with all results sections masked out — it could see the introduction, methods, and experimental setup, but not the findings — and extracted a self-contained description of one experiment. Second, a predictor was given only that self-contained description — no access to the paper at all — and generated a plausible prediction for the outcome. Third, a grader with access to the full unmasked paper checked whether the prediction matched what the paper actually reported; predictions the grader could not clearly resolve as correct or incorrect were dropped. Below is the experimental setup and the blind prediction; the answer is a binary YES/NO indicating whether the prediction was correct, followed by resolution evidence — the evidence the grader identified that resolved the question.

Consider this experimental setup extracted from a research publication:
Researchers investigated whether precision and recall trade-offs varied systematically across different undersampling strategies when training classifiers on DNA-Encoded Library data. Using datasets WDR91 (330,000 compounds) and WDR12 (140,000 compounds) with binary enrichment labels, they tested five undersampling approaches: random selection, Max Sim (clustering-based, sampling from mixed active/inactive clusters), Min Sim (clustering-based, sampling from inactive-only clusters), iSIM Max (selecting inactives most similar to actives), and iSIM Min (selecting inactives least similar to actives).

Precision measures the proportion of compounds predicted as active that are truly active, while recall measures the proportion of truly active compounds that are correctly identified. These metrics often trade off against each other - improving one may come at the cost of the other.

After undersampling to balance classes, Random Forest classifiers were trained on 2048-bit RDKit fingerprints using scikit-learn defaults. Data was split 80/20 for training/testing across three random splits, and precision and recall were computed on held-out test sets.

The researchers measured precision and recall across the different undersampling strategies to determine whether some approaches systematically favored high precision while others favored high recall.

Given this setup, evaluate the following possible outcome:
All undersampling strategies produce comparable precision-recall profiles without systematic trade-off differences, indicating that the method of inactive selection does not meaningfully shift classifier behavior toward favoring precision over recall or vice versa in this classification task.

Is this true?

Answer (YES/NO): NO